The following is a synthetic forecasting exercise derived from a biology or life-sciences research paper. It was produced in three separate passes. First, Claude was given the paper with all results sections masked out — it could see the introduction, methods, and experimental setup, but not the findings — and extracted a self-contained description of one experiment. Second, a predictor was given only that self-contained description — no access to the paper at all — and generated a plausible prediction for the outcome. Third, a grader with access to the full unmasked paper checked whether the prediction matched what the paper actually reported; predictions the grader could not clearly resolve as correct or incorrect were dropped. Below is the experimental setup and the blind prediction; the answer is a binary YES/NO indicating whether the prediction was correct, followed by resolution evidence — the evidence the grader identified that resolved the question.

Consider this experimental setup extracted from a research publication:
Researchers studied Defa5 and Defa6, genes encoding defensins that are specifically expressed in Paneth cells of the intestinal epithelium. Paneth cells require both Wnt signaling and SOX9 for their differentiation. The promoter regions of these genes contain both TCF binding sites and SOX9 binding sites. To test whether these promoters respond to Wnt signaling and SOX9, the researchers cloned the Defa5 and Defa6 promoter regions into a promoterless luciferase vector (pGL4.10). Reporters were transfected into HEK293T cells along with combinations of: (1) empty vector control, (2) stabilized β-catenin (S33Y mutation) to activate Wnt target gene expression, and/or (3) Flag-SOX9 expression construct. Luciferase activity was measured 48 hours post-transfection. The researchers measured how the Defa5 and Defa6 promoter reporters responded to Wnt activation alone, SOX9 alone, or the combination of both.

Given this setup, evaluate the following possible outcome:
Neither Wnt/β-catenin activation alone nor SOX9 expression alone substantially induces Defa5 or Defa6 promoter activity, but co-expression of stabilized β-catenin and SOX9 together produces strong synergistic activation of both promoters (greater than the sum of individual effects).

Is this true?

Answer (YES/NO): YES